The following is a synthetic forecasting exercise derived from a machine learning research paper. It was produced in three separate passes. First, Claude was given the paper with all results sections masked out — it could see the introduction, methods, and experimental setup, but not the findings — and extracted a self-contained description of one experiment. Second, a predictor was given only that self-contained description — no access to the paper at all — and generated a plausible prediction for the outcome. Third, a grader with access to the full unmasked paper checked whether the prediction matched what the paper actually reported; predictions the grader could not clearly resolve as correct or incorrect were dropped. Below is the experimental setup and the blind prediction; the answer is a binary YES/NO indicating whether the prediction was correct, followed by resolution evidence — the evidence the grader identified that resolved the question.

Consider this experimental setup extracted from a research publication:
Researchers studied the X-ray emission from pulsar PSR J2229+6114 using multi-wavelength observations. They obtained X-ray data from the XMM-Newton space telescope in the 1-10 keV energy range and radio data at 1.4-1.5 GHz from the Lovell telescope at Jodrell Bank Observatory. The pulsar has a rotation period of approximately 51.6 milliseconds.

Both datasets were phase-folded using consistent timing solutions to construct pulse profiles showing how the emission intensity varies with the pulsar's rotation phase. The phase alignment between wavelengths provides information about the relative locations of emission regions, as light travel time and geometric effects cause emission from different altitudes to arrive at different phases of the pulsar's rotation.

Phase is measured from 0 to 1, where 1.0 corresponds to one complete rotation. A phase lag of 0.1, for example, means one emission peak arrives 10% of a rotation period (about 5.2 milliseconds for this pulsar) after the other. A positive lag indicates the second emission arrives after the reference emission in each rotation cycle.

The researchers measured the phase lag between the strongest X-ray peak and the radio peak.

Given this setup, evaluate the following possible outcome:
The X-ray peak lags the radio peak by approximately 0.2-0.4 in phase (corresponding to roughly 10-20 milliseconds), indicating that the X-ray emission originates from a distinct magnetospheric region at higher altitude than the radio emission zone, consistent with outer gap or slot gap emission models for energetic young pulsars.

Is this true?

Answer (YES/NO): NO